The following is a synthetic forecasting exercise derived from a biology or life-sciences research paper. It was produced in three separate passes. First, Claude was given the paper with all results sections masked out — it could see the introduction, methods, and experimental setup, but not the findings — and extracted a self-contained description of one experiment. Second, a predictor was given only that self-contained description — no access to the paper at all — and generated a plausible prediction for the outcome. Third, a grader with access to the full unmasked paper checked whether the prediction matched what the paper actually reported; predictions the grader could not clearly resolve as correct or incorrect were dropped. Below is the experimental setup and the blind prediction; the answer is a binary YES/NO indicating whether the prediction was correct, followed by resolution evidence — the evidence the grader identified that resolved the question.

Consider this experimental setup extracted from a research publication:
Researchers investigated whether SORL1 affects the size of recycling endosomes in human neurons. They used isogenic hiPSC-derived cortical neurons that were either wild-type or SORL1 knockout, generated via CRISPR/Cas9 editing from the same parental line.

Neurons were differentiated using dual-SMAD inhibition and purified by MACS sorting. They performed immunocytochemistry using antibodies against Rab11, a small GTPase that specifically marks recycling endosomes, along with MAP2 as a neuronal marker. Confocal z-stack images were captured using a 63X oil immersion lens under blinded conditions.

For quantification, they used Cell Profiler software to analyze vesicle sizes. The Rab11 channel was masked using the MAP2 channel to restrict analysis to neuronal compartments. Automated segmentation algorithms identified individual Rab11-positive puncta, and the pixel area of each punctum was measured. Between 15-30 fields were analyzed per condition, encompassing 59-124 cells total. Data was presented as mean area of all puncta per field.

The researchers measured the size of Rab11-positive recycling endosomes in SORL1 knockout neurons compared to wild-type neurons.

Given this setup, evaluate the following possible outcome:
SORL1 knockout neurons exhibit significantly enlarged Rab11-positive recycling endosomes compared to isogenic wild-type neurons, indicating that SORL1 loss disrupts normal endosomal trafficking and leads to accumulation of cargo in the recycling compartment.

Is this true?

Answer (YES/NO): YES